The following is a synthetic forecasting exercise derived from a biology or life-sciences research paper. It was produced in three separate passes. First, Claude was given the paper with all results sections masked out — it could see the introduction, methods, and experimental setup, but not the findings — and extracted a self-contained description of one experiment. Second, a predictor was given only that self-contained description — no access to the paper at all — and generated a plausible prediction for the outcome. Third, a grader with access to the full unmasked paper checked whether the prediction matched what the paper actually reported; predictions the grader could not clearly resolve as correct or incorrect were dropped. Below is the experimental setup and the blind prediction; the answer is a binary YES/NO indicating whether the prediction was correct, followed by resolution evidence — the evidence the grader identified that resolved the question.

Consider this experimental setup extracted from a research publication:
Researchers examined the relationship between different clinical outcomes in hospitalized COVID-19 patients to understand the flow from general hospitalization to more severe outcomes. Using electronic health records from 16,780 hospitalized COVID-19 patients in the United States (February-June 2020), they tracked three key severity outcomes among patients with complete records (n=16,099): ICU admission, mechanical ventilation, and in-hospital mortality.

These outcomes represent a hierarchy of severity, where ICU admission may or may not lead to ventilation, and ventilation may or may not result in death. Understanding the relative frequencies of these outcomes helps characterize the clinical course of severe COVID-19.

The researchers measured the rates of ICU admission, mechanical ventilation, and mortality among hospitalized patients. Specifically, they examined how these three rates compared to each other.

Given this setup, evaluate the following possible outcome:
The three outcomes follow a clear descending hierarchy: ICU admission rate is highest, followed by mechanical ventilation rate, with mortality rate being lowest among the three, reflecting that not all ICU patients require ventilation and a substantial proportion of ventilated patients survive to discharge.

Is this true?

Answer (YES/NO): NO